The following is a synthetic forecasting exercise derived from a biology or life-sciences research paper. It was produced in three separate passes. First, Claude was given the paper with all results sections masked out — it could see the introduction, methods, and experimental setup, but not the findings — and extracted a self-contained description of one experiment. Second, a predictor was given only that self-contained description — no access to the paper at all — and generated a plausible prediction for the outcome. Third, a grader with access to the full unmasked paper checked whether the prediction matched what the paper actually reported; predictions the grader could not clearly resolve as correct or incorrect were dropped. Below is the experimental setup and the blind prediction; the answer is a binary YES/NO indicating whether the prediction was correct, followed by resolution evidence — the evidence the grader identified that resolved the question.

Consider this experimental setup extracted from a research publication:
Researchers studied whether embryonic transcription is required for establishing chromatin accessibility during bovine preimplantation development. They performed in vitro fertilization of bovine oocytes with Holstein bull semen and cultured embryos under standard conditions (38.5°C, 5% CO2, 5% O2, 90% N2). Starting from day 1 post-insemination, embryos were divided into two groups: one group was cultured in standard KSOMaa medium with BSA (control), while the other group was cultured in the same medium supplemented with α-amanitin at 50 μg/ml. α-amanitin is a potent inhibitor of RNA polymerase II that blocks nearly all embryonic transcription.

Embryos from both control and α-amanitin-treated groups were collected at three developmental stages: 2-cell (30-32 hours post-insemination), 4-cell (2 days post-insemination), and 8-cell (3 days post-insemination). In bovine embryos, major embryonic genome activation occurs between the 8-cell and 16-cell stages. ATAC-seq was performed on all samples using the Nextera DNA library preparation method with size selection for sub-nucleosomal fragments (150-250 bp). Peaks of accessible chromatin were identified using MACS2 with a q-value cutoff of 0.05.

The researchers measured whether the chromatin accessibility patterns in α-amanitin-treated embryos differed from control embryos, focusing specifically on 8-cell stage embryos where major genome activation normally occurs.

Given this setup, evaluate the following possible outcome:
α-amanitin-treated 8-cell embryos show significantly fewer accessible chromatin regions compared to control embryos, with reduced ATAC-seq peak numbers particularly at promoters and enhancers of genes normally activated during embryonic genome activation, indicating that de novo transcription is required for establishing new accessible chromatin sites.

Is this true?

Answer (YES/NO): YES